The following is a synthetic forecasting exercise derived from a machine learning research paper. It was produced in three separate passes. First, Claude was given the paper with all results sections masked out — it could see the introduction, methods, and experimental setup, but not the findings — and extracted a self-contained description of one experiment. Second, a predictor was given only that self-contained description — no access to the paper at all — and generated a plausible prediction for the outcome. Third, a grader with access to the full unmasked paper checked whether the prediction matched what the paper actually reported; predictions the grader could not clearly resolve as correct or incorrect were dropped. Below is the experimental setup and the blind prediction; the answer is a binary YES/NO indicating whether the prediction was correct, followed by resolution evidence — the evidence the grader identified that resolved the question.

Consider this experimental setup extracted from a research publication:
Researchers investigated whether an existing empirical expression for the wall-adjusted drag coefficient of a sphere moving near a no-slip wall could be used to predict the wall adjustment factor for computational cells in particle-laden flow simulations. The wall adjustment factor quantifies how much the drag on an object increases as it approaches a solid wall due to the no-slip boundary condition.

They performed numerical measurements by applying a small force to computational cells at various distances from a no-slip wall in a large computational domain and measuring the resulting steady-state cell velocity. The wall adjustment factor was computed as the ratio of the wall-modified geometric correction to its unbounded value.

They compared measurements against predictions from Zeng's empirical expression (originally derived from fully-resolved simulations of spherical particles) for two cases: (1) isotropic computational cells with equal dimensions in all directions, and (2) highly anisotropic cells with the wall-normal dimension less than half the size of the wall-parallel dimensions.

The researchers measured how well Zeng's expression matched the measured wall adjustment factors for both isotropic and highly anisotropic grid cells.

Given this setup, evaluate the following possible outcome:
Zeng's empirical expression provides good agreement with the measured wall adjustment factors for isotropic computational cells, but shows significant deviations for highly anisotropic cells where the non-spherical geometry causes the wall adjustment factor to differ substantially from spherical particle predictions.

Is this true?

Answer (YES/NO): YES